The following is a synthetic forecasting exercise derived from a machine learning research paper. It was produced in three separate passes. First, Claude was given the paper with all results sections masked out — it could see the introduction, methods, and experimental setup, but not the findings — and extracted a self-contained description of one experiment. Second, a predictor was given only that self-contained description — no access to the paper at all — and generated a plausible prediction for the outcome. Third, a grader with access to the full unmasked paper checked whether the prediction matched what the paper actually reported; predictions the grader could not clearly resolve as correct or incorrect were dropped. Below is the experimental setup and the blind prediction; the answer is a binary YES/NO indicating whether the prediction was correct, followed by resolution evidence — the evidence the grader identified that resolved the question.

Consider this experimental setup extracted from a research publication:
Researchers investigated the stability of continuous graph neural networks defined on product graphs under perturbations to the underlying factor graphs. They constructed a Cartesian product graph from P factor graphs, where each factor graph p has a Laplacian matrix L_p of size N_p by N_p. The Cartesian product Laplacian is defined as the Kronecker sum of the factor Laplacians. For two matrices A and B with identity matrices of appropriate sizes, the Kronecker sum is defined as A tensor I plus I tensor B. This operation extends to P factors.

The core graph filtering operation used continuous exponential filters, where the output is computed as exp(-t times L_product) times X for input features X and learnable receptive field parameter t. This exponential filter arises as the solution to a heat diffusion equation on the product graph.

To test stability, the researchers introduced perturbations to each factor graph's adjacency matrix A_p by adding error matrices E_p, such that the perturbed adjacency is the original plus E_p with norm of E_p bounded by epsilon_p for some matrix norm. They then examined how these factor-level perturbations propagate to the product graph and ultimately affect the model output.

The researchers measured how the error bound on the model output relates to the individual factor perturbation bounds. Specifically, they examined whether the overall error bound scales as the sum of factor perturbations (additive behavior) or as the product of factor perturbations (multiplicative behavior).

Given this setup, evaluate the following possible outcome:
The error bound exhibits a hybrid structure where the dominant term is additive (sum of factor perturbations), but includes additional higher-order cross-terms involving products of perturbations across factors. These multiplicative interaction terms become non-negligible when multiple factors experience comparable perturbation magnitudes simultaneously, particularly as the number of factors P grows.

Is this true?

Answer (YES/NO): NO